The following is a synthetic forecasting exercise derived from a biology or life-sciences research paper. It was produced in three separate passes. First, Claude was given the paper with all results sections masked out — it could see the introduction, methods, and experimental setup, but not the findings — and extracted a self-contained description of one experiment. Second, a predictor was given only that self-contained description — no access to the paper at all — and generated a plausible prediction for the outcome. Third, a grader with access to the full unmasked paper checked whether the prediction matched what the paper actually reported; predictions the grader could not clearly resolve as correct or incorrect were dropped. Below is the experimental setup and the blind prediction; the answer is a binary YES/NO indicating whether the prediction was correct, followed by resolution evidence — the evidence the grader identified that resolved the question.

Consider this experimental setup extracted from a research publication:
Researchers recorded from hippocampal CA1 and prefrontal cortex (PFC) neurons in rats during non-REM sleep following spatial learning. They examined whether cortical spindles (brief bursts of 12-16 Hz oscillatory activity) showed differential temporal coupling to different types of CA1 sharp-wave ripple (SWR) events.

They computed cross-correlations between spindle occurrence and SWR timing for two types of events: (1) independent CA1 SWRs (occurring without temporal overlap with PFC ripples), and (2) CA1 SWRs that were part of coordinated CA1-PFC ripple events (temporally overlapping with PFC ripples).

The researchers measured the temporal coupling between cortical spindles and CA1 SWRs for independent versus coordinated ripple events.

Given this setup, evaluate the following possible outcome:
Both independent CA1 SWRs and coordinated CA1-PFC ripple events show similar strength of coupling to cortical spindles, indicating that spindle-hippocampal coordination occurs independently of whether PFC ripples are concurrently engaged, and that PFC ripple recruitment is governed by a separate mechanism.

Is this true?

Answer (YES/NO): NO